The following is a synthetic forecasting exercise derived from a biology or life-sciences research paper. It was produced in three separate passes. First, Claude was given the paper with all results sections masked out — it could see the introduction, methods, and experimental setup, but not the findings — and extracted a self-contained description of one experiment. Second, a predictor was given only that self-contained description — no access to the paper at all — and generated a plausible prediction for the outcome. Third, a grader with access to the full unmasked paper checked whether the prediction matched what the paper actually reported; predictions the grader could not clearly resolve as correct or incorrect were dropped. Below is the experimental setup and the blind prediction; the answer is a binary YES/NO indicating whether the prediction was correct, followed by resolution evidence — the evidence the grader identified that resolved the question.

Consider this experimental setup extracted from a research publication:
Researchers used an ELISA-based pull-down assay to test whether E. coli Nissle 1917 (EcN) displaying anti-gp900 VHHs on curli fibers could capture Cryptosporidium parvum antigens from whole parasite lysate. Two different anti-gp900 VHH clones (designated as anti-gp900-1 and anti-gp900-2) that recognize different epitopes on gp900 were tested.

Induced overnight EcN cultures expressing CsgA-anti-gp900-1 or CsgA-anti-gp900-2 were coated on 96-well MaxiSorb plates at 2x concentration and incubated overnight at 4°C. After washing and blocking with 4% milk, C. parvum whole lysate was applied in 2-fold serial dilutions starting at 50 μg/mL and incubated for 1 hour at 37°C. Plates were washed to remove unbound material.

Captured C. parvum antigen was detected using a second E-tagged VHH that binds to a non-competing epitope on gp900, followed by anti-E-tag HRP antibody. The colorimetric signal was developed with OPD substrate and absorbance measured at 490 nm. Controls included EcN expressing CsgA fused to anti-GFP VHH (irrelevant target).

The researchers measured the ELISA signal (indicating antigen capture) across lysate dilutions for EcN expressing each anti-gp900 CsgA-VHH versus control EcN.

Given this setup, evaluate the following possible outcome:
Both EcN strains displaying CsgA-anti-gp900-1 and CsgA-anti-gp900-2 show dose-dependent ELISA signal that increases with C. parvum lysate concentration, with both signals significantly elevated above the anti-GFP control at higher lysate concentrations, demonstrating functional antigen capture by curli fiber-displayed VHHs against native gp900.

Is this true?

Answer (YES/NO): NO